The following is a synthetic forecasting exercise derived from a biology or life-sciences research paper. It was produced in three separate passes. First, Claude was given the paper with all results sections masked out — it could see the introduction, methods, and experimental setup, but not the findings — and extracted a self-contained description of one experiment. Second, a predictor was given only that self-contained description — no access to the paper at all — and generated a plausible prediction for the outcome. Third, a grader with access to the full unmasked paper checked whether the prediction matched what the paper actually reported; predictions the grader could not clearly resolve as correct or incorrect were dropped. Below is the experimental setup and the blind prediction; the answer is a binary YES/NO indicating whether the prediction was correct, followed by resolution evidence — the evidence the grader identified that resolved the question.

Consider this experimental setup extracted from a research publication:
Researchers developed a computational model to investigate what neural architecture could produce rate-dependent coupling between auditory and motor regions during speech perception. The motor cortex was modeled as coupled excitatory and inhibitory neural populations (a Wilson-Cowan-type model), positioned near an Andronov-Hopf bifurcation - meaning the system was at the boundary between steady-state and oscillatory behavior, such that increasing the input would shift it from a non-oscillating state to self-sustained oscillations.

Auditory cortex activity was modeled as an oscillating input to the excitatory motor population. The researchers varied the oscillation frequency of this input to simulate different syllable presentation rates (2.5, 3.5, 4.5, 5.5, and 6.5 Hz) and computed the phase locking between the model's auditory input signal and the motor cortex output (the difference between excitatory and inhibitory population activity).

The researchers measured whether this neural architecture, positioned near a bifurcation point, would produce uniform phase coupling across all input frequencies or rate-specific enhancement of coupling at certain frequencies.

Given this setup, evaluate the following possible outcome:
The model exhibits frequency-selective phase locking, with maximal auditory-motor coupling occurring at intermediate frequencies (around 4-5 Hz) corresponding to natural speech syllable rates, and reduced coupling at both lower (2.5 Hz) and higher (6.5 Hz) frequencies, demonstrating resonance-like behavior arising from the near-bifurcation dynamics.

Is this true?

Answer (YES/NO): YES